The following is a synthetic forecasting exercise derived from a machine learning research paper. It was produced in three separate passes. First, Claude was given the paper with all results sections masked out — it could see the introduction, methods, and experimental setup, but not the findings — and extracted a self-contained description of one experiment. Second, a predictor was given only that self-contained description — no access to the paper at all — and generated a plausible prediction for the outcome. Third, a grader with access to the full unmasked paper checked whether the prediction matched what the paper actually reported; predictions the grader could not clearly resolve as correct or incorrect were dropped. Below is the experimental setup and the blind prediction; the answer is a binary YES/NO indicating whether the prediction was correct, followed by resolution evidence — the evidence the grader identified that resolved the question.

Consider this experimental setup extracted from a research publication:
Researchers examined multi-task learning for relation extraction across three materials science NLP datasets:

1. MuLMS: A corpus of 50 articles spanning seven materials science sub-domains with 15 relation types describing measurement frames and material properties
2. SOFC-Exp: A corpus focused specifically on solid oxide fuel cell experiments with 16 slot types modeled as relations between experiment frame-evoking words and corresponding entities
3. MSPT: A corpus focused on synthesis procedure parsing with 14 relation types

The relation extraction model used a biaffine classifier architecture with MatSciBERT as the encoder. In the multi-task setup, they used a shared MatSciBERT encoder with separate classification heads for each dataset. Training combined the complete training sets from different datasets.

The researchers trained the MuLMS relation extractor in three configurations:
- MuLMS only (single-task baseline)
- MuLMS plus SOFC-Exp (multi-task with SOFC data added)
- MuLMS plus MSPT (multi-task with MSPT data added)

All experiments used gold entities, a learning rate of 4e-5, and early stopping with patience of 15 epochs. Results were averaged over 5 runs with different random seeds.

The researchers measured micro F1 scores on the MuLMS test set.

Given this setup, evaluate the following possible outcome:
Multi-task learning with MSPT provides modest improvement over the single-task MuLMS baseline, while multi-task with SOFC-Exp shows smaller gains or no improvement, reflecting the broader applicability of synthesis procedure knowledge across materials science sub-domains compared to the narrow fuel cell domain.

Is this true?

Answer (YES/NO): YES